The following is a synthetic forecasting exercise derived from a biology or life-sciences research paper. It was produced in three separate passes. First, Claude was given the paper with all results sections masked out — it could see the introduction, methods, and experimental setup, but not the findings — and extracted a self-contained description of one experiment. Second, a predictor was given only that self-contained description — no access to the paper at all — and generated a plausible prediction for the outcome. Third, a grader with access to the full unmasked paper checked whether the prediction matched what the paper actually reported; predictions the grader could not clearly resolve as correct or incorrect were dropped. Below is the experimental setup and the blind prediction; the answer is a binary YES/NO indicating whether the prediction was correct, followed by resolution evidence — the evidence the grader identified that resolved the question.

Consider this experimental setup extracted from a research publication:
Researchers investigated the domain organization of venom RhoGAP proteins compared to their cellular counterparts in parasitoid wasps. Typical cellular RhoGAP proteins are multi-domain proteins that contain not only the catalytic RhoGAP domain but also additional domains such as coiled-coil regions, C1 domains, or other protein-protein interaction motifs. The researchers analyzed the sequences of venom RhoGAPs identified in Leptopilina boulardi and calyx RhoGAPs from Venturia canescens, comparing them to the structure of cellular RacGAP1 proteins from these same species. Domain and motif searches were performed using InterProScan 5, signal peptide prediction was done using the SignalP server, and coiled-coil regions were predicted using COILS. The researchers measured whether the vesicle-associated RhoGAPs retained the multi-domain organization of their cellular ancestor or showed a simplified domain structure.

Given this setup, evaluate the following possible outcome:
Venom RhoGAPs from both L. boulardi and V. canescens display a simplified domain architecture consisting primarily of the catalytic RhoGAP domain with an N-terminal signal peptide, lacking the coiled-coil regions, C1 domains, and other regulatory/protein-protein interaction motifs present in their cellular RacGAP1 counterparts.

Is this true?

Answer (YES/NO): NO